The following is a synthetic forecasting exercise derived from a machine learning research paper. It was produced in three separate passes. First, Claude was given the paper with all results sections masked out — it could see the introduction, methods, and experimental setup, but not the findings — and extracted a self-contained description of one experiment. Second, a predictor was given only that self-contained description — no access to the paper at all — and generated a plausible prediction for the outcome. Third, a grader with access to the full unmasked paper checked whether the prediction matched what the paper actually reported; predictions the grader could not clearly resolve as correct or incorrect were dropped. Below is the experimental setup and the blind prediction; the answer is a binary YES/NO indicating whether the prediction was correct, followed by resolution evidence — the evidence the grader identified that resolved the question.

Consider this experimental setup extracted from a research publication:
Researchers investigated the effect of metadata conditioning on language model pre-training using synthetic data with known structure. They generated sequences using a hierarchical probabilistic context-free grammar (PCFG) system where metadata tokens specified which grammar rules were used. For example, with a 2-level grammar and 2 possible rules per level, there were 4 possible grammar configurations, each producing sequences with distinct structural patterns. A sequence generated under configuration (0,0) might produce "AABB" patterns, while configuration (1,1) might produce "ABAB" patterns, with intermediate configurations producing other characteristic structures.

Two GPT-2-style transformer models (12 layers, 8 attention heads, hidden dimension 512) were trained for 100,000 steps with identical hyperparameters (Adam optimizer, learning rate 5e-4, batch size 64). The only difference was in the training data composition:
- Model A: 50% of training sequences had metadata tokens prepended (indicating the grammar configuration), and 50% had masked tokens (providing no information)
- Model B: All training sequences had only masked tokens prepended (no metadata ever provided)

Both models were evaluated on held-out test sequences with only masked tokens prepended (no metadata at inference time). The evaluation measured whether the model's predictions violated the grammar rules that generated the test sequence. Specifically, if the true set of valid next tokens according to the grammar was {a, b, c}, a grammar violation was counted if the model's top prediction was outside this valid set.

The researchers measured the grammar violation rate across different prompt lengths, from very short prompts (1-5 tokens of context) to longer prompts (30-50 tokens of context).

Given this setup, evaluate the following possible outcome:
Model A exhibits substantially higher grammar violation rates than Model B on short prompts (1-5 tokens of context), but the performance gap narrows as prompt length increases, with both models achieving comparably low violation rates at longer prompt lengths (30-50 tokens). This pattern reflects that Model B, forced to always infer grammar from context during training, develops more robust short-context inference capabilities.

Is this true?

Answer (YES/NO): NO